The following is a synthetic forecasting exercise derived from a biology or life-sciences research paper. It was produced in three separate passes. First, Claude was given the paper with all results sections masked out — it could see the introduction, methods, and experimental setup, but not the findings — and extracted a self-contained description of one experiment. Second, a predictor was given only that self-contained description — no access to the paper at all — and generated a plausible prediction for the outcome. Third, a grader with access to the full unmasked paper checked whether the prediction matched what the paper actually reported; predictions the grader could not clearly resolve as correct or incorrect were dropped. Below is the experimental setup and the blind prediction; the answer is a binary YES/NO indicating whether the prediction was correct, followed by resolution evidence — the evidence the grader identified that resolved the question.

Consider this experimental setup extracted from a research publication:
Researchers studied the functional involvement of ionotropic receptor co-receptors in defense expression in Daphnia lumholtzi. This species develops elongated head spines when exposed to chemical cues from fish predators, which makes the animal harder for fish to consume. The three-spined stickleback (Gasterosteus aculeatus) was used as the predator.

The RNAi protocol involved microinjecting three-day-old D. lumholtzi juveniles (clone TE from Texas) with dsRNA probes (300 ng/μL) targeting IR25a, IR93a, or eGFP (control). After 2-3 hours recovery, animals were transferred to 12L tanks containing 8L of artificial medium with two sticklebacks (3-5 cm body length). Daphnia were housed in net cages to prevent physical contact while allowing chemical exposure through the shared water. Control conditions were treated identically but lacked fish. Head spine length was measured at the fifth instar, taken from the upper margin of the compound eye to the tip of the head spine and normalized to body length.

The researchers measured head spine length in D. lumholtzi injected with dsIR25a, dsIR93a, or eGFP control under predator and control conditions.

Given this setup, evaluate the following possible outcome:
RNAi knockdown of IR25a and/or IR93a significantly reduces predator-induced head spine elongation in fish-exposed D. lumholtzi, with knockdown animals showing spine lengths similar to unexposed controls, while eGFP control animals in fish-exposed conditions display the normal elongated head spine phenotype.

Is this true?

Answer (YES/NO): YES